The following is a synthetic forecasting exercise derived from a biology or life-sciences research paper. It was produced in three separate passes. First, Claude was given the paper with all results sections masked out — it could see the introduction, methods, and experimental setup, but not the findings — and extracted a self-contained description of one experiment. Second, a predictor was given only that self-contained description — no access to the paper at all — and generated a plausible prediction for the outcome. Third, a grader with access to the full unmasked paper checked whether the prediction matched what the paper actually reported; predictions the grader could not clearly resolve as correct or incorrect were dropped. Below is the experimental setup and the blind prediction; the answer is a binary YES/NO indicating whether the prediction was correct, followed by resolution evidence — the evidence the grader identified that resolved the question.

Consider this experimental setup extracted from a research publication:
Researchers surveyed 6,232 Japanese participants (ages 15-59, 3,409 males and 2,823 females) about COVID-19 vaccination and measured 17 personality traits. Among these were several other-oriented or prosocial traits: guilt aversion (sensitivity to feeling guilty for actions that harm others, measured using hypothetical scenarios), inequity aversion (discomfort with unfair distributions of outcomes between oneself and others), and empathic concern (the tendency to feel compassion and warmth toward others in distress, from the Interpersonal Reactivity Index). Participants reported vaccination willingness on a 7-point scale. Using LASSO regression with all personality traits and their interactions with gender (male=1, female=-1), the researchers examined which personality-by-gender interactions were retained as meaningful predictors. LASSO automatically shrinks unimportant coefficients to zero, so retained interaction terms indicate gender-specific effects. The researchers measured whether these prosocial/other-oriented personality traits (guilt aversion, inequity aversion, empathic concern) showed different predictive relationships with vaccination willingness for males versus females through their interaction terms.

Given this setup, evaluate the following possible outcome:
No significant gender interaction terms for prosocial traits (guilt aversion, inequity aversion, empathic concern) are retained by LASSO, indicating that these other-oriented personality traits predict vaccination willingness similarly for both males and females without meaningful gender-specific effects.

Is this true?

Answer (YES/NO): NO